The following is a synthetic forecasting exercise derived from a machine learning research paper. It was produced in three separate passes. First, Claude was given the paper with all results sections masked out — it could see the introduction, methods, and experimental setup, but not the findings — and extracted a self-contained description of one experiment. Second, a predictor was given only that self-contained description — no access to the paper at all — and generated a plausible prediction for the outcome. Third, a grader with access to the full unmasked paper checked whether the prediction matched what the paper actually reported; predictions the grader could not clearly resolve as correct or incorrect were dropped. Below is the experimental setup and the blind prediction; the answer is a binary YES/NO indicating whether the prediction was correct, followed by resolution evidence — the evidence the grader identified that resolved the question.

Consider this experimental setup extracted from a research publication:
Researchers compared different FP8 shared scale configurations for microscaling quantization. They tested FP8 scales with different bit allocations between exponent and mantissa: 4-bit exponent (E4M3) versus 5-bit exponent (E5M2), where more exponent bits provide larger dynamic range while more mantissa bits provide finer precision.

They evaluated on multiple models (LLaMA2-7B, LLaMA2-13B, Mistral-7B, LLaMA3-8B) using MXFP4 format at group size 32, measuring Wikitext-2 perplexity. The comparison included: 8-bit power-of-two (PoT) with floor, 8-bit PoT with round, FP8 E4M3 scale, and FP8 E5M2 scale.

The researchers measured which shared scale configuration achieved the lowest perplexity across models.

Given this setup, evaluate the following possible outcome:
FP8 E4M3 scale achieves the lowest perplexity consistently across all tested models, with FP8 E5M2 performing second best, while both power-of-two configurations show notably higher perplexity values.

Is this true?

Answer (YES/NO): NO